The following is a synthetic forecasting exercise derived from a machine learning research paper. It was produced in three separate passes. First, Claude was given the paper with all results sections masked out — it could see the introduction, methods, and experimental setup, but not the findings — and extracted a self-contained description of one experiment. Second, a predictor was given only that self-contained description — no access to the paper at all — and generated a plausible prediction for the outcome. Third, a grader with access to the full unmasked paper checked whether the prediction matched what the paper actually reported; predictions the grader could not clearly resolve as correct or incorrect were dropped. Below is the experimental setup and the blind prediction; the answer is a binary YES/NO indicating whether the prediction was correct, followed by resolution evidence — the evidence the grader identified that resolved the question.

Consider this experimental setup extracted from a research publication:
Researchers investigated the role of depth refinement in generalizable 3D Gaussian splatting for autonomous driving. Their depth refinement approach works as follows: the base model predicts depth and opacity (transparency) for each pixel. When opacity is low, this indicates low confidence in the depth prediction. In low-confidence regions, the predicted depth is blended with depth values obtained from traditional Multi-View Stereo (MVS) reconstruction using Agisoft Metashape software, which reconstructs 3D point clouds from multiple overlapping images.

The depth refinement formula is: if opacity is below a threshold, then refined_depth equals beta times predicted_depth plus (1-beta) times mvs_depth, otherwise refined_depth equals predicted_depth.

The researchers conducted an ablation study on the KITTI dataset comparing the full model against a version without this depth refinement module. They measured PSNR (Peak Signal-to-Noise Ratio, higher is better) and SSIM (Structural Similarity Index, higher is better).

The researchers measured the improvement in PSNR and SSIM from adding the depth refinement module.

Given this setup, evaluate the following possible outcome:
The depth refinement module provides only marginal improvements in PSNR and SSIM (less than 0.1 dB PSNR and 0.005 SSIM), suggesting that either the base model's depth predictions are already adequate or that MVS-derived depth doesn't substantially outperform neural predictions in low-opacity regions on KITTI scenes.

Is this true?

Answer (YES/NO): YES